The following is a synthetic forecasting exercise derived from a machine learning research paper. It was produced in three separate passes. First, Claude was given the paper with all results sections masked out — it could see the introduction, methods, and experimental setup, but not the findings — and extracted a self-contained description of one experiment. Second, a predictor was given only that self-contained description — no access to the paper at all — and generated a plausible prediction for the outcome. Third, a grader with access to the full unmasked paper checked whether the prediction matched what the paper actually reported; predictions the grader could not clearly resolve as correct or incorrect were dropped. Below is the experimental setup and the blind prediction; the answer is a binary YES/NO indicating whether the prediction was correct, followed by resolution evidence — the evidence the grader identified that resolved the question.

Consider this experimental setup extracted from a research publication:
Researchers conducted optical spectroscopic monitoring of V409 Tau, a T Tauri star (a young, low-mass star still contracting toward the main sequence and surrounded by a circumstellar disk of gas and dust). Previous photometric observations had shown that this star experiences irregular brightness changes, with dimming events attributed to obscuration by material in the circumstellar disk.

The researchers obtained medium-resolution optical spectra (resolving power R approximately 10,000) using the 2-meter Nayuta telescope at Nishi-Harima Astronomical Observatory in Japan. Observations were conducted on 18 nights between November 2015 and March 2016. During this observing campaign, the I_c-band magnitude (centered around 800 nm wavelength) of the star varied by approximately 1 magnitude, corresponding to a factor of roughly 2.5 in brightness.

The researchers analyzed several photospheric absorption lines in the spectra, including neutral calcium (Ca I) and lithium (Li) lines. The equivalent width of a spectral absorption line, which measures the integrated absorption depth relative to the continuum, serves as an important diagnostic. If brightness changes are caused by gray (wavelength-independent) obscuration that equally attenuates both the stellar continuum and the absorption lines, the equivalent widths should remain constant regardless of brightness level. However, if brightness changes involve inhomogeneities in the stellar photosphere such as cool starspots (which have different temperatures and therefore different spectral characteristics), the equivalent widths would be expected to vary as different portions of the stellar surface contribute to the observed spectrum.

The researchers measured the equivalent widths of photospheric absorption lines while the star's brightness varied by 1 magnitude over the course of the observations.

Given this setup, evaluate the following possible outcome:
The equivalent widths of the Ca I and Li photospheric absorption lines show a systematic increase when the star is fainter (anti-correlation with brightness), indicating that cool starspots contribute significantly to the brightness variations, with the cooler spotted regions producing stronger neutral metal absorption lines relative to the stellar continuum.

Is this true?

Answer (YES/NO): NO